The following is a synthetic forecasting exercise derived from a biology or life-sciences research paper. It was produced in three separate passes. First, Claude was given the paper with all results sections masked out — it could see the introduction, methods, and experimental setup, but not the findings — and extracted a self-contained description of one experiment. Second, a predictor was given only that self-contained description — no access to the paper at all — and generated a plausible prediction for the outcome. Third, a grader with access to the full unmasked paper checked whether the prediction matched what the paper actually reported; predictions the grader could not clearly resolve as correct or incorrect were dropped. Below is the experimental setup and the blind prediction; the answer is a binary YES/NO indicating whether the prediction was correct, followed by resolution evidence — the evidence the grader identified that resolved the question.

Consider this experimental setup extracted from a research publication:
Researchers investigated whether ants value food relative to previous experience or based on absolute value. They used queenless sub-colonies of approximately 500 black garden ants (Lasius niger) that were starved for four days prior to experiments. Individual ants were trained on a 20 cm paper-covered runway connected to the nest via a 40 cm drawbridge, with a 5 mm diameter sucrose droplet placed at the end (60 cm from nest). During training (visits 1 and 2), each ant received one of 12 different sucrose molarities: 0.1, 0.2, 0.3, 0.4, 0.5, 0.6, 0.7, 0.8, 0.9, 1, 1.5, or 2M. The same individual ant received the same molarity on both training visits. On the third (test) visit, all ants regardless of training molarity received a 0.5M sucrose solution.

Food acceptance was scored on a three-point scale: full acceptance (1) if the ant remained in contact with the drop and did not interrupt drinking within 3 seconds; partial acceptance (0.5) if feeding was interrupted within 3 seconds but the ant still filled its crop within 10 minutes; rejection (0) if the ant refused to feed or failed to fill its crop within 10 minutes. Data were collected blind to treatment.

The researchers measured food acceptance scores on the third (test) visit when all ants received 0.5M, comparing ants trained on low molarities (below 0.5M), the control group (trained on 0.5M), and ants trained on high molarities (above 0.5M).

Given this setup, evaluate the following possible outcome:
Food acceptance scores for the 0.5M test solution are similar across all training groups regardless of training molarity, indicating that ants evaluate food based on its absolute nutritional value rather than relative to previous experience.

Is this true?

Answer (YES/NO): NO